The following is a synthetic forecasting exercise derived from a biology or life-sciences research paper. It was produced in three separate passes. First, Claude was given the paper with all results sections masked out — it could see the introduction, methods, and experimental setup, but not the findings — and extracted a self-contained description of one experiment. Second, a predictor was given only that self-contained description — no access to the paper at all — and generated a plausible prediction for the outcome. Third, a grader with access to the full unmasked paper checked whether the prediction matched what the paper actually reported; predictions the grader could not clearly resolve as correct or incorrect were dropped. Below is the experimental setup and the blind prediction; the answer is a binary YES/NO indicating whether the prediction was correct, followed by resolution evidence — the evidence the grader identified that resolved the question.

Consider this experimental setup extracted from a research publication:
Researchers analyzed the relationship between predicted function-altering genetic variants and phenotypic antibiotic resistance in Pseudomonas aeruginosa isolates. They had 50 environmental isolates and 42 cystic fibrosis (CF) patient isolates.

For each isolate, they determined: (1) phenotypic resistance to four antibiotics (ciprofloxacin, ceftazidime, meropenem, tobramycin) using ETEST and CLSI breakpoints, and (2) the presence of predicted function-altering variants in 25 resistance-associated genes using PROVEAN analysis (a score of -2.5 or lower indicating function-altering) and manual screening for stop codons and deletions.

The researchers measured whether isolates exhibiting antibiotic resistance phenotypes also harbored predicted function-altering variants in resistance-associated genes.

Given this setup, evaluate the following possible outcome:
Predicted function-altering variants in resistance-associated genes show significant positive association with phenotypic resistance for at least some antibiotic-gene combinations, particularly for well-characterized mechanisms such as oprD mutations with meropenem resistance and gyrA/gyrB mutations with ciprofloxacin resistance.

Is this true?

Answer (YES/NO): NO